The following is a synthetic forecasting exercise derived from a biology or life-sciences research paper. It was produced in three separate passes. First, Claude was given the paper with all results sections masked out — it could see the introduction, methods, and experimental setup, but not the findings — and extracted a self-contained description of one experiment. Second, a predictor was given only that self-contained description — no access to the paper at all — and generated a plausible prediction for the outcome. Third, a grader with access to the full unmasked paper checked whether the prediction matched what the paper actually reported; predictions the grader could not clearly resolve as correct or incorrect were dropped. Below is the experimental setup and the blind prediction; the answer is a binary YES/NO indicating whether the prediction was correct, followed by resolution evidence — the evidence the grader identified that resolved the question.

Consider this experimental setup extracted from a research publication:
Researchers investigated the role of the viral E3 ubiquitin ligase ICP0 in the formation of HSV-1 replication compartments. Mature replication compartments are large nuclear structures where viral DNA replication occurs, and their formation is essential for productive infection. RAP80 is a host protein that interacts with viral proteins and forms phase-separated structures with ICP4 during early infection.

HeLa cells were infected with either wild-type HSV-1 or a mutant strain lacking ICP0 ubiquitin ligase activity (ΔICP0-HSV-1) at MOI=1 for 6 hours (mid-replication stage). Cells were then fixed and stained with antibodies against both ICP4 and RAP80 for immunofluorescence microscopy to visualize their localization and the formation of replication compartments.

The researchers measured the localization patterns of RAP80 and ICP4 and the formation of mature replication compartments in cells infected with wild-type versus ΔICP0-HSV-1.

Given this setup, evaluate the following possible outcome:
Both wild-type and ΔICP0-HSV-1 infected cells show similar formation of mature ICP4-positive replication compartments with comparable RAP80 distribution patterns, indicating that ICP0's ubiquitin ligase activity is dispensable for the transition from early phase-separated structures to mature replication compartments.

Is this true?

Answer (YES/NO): NO